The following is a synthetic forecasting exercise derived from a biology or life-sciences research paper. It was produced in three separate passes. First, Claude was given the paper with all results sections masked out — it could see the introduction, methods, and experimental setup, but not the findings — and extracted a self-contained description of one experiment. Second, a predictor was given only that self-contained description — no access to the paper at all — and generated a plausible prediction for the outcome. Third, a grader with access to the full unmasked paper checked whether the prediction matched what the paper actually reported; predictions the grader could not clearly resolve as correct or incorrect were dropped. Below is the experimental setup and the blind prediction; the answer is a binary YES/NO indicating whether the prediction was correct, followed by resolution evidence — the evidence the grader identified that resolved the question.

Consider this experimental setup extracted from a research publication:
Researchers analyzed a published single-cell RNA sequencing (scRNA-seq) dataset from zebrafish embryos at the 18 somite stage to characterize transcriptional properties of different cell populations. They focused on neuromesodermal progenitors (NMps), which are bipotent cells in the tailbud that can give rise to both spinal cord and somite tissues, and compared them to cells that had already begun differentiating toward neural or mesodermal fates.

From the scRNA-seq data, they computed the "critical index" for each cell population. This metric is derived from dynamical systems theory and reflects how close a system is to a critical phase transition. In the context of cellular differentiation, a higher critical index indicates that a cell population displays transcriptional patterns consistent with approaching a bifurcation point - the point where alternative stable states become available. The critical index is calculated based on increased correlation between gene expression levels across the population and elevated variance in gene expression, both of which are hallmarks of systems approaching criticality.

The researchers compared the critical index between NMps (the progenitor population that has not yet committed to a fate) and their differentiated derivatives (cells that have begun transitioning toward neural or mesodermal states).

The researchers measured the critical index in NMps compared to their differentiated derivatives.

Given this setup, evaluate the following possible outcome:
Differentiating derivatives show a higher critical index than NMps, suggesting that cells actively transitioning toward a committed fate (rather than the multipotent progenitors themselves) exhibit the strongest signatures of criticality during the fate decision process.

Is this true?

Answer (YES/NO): NO